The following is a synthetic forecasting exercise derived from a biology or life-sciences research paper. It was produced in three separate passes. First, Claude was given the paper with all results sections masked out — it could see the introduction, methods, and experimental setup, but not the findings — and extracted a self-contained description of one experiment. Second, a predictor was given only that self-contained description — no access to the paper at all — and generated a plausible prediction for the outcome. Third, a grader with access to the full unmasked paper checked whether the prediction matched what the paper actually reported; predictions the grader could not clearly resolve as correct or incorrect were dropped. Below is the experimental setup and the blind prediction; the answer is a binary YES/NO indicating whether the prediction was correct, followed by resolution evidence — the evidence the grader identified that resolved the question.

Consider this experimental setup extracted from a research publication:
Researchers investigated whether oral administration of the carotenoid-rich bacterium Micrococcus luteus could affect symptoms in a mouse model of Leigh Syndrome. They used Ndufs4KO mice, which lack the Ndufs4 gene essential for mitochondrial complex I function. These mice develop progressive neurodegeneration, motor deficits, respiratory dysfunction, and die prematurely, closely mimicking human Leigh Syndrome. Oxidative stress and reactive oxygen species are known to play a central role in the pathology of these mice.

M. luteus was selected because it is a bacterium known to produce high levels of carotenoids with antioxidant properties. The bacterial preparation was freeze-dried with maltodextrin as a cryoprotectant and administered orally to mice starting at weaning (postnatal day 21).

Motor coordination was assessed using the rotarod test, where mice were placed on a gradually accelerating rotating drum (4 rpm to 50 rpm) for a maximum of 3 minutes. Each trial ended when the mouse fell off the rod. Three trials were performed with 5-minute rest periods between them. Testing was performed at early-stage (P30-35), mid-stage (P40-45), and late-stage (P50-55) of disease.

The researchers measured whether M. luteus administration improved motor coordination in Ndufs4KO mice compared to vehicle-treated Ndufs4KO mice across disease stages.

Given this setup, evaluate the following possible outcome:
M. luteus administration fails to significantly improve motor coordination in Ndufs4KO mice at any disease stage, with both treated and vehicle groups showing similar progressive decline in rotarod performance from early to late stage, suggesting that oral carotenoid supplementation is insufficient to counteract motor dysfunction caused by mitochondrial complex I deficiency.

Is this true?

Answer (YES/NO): YES